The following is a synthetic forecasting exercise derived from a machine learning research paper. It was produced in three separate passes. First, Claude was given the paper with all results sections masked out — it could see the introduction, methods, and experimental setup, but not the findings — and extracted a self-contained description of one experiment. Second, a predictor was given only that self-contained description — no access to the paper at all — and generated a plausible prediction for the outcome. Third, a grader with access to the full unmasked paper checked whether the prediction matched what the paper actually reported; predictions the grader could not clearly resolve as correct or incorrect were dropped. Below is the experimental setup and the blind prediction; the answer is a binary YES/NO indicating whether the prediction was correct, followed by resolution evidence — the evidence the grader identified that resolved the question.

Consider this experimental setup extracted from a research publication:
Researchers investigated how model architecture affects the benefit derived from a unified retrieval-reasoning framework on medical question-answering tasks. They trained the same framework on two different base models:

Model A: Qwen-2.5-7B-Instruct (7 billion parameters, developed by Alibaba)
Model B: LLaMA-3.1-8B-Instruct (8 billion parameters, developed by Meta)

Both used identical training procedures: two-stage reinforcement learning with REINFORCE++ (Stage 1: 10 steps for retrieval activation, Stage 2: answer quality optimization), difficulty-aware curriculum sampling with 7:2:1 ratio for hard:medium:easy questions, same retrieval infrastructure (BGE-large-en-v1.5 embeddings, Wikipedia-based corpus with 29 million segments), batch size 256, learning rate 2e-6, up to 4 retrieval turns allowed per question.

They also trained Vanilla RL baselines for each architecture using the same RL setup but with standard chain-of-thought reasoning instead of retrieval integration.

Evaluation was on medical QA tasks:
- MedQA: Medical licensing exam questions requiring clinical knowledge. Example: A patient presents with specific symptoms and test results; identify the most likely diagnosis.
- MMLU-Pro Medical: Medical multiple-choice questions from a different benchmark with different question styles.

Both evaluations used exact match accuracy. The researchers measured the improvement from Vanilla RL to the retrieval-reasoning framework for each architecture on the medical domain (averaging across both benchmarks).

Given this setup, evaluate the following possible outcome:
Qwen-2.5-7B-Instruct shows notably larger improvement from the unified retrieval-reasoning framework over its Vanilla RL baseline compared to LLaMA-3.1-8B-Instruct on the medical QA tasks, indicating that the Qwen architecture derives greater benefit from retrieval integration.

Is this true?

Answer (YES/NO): YES